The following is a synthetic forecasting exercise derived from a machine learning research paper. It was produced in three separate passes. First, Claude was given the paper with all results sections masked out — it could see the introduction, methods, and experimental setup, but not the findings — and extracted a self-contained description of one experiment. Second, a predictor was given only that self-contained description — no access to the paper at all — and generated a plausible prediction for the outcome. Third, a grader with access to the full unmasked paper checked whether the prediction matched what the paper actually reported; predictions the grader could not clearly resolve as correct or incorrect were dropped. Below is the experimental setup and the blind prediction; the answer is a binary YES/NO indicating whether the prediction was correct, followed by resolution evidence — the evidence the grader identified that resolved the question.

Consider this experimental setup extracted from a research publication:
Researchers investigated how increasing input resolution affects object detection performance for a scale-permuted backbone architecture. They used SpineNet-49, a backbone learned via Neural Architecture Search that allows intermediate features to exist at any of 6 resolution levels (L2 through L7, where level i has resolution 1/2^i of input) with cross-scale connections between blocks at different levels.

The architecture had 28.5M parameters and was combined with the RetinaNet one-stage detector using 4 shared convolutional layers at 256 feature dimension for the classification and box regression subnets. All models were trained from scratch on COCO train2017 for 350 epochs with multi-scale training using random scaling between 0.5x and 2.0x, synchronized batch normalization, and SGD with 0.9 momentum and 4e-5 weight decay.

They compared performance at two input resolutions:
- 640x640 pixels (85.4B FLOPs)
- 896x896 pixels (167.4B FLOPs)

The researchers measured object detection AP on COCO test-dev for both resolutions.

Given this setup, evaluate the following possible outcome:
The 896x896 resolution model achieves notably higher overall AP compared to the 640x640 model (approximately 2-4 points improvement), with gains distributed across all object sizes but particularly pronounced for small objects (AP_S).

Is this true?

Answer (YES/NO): YES